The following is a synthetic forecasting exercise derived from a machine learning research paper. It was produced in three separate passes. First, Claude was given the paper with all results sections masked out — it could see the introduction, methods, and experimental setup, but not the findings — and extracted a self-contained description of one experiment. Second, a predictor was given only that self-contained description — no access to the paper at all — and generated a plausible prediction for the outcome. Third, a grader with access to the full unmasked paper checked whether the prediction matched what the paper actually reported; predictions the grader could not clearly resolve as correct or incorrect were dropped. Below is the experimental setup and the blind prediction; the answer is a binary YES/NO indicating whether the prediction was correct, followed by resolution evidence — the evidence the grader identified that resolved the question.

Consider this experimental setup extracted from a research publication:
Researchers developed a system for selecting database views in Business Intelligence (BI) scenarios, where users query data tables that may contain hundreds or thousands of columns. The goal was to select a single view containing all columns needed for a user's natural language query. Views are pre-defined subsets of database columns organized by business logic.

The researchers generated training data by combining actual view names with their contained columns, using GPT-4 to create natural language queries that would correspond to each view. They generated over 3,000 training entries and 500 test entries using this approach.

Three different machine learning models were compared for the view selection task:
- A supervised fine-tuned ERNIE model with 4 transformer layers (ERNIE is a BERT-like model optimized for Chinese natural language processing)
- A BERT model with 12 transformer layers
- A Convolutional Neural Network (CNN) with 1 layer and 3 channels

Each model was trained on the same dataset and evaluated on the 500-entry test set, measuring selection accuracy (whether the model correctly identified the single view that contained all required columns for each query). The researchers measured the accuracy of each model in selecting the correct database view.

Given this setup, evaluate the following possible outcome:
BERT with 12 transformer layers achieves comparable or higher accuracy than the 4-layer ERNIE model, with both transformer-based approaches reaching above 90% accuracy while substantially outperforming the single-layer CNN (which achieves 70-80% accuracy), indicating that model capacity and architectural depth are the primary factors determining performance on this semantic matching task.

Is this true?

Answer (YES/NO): NO